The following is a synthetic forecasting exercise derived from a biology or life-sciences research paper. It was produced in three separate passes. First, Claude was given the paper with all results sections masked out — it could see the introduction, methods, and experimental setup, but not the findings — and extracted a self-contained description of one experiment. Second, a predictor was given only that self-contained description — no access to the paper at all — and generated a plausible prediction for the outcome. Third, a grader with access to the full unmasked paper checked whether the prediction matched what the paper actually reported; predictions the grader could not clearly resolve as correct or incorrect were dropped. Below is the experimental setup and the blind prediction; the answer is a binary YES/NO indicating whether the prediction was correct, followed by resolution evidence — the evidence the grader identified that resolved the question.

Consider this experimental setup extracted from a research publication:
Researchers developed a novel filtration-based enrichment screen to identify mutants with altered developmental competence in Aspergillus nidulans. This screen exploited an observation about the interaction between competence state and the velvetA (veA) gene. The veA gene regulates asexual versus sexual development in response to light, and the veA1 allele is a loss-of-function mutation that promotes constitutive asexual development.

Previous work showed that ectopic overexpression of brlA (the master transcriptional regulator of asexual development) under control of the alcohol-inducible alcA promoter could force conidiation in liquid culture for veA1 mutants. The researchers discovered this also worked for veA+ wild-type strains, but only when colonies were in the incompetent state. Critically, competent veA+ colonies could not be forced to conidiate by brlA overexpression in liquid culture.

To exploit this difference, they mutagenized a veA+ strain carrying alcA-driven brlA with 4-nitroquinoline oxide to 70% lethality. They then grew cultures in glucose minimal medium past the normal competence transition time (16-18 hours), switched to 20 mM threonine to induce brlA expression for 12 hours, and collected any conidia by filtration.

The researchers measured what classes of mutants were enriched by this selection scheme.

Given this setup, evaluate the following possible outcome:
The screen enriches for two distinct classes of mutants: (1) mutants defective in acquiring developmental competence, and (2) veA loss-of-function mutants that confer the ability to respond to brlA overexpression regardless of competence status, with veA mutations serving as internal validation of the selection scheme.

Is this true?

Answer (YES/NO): NO